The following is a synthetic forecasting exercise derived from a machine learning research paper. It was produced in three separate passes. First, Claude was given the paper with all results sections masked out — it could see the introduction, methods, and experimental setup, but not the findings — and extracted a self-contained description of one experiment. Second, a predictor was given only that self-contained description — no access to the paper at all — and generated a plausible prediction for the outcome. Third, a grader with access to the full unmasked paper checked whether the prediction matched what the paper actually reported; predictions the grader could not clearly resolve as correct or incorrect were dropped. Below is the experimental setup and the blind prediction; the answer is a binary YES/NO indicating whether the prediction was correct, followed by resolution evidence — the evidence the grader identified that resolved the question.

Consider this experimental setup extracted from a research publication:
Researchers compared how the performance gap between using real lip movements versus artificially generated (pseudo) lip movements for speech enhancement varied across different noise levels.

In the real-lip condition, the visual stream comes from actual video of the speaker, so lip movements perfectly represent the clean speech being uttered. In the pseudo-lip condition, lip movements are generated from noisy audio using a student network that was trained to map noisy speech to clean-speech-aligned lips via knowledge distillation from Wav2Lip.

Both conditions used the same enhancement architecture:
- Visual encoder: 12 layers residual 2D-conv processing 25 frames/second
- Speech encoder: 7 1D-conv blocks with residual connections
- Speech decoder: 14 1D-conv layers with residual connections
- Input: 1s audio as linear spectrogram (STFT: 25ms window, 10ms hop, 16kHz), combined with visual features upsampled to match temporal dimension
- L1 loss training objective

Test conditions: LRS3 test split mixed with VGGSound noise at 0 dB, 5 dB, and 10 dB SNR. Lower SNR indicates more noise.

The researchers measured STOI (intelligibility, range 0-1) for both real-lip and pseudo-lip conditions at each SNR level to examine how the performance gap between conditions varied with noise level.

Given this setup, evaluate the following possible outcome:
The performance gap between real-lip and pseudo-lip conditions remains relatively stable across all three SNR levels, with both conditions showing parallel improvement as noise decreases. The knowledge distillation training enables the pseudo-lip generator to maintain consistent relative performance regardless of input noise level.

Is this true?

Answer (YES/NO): NO